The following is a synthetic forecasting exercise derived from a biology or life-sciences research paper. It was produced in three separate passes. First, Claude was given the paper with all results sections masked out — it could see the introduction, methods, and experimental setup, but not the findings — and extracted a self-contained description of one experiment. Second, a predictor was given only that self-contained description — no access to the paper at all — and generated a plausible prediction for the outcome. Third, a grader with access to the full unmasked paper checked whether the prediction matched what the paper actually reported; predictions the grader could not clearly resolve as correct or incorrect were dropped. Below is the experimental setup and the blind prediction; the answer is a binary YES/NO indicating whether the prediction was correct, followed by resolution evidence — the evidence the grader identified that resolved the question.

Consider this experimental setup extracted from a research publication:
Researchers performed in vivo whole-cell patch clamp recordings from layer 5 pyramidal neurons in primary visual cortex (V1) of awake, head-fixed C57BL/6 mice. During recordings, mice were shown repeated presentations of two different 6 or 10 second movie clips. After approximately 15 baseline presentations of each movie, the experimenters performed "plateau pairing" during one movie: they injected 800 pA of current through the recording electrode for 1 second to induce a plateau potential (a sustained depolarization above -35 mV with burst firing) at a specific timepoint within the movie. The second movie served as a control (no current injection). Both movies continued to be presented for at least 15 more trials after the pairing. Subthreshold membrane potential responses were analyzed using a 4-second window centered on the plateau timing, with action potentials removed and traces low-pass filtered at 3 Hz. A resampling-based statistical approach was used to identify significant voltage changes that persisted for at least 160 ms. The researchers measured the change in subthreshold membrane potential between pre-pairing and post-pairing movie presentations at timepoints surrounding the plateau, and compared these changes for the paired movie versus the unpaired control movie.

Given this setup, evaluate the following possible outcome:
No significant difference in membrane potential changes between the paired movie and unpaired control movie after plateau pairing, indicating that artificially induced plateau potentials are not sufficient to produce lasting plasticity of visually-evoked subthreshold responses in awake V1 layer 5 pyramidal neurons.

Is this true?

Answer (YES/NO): NO